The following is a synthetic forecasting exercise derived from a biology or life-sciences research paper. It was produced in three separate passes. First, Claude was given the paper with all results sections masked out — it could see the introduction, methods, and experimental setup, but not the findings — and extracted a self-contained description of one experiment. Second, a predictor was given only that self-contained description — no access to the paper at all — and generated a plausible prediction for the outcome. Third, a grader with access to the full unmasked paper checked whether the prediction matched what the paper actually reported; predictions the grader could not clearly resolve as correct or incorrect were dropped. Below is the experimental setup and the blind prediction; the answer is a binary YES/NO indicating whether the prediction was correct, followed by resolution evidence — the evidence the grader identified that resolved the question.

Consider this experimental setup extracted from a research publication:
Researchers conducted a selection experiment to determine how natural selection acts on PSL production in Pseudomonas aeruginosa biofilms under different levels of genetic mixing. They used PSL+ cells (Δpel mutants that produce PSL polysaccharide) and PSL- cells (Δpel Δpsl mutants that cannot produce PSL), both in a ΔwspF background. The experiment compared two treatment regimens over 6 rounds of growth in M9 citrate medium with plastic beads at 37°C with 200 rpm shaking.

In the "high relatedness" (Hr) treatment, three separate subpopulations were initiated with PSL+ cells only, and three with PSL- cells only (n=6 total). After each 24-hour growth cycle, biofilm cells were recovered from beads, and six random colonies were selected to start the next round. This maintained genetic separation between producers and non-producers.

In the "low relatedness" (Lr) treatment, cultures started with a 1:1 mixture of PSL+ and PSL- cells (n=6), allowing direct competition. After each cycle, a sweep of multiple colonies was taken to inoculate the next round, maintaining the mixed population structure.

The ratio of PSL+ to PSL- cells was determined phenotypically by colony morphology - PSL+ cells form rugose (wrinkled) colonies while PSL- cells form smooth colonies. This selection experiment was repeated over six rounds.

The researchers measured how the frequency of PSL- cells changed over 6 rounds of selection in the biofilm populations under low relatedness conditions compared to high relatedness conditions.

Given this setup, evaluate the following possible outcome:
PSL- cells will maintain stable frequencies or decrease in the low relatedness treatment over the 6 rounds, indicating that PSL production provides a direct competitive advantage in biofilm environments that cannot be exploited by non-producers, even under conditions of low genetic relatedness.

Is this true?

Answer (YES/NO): YES